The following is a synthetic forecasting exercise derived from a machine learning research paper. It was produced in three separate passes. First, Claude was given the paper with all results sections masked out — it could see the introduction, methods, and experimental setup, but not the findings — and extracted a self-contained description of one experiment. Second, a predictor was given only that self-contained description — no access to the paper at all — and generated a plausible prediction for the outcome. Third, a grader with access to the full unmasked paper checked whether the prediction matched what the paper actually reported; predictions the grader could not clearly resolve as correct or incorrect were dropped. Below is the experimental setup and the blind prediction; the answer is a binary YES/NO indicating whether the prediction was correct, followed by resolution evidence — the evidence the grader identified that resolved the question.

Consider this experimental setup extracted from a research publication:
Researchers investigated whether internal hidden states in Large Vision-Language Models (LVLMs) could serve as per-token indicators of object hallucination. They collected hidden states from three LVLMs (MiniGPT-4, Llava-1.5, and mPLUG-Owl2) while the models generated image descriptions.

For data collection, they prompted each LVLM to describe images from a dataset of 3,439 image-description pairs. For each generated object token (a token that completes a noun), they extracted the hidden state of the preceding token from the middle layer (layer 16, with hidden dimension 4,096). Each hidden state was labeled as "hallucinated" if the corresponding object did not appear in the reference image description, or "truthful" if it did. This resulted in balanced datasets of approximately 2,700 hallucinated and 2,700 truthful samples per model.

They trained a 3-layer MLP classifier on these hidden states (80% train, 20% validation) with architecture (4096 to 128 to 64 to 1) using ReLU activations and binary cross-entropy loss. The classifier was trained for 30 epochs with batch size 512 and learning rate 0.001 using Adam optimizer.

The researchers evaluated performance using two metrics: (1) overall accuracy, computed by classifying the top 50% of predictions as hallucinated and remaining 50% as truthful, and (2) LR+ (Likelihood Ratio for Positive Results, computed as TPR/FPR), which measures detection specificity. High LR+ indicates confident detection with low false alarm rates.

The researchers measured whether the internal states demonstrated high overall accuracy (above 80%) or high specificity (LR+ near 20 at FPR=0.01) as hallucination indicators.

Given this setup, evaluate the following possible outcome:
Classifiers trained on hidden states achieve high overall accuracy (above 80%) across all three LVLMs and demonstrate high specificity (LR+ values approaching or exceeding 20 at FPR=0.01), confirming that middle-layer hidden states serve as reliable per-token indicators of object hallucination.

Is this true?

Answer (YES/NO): NO